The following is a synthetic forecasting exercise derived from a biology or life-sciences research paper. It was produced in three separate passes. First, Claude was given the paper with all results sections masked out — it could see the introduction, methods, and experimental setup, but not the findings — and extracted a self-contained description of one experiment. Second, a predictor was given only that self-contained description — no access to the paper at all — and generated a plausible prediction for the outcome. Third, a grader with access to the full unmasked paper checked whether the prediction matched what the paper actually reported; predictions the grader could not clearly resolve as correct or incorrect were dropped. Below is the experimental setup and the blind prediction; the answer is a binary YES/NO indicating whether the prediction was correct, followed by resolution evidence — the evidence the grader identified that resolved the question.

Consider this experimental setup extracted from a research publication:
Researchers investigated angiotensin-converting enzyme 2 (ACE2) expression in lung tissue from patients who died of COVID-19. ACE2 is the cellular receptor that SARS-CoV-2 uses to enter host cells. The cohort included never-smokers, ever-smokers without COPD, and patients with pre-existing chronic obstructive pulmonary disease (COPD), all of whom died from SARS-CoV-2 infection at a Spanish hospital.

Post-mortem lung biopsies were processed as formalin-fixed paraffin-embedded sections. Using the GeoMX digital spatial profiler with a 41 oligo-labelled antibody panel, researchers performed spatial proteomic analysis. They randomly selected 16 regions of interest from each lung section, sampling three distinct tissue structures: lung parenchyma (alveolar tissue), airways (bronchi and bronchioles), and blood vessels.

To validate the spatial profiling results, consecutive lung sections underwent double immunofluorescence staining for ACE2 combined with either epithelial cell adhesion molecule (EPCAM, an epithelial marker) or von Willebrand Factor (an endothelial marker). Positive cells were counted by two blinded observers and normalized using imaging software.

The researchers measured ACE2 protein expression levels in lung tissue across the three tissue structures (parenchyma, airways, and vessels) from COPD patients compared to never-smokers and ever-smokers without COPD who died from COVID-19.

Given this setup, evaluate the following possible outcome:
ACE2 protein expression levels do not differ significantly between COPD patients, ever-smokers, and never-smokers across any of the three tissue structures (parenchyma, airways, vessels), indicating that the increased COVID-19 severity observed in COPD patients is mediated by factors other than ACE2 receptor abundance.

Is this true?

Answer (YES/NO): NO